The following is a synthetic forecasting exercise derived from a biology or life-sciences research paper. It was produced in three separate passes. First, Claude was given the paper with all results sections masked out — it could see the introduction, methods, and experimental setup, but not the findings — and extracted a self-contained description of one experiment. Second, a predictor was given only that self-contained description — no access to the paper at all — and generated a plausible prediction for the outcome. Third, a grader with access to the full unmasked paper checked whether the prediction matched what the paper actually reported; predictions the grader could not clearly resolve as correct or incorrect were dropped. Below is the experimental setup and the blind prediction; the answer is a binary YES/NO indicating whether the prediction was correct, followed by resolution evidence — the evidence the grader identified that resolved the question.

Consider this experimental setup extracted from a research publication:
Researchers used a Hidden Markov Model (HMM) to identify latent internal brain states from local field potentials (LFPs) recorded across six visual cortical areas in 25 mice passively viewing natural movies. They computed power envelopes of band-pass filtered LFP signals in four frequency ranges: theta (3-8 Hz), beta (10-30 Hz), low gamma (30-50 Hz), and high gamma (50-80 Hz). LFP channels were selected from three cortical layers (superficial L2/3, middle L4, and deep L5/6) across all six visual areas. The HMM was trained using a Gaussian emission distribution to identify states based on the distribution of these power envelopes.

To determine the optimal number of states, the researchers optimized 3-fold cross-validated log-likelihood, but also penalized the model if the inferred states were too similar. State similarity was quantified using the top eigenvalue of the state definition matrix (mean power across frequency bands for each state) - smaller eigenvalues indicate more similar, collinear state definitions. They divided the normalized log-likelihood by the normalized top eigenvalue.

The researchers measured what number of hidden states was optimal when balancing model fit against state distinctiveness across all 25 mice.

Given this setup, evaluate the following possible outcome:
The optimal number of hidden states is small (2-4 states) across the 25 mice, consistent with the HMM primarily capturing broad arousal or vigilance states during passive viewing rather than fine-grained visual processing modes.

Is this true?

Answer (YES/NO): YES